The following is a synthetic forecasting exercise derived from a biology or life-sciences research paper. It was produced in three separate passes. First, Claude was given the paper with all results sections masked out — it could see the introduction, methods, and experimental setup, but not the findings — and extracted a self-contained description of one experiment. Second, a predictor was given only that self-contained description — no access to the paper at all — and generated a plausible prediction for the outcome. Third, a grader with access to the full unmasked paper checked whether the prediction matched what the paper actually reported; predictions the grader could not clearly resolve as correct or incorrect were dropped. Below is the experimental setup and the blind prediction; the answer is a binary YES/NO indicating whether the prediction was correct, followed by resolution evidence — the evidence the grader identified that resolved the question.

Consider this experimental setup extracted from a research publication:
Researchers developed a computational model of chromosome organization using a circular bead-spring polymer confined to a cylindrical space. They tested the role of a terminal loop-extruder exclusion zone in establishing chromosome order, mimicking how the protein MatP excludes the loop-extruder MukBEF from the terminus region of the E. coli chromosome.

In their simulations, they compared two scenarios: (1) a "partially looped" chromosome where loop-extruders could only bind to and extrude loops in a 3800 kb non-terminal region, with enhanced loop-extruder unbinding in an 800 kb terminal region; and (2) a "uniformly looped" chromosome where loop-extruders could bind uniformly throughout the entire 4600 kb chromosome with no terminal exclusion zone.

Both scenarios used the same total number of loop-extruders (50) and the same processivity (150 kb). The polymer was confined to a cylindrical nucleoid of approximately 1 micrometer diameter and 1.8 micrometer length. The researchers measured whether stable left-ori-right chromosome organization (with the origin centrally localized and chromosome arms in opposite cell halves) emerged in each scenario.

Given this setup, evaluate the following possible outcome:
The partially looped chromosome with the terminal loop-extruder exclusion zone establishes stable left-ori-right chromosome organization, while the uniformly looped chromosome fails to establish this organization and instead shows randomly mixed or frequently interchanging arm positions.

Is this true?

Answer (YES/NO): YES